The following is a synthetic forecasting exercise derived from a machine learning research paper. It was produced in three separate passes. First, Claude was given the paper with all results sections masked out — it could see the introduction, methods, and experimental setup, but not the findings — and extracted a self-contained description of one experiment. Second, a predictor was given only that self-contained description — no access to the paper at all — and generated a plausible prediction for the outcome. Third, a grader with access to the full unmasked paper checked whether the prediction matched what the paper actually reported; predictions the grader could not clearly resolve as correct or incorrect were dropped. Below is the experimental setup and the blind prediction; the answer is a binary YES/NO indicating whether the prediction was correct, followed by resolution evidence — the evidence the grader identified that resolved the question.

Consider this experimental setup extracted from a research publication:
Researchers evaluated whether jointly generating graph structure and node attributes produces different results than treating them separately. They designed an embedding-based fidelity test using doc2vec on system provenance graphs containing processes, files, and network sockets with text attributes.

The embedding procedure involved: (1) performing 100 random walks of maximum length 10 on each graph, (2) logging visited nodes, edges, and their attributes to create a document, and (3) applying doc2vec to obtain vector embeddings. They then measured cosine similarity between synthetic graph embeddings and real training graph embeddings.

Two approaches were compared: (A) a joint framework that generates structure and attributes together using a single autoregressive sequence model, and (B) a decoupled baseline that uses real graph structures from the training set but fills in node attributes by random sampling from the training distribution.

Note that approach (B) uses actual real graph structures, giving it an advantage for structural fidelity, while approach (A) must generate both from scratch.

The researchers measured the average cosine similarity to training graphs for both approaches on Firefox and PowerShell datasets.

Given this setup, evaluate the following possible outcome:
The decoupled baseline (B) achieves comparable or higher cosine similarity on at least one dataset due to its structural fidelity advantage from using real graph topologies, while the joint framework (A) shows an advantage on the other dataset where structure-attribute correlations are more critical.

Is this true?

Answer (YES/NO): NO